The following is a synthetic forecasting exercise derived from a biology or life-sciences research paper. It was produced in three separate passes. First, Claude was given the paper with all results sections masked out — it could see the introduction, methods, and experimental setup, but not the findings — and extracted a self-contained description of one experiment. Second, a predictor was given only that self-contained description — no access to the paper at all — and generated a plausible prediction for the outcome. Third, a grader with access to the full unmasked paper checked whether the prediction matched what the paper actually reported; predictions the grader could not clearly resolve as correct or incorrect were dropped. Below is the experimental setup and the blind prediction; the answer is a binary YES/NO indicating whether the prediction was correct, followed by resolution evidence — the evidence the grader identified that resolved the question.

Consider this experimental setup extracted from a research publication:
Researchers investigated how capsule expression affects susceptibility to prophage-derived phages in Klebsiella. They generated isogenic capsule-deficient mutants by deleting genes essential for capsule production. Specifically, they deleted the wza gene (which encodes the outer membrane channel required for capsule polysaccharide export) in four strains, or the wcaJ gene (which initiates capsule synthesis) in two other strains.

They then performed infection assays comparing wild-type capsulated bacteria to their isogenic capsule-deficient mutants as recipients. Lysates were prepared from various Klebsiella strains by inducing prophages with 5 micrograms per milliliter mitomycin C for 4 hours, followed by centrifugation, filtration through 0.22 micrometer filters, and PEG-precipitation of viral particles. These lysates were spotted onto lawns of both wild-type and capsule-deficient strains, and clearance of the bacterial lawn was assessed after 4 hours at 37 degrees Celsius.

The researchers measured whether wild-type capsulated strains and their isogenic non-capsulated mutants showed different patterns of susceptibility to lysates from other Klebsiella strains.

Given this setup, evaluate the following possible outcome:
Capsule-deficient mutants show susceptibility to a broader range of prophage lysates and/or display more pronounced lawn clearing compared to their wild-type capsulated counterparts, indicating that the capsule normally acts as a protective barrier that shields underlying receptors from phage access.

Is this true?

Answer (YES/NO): NO